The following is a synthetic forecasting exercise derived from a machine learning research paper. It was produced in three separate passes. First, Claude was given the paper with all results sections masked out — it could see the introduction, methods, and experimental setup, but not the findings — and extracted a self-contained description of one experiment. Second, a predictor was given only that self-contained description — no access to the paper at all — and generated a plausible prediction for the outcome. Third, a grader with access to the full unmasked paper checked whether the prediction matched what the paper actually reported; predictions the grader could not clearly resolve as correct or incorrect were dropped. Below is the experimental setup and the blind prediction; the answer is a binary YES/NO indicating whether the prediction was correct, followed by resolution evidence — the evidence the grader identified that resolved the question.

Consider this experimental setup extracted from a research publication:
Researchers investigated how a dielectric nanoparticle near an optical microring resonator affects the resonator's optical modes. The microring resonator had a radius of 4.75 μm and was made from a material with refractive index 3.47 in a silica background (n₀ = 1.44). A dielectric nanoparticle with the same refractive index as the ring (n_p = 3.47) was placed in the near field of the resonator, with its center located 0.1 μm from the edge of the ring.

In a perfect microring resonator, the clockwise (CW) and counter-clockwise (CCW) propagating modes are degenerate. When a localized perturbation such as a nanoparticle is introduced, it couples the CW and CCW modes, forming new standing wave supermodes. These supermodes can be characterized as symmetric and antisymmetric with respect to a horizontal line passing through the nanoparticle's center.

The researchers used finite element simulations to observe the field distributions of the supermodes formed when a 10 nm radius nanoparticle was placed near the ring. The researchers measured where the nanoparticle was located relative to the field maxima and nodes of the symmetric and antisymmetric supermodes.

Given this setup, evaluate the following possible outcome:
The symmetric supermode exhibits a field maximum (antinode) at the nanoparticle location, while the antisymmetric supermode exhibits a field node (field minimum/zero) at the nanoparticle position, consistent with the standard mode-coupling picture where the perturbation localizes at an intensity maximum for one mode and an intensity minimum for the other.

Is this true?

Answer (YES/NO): YES